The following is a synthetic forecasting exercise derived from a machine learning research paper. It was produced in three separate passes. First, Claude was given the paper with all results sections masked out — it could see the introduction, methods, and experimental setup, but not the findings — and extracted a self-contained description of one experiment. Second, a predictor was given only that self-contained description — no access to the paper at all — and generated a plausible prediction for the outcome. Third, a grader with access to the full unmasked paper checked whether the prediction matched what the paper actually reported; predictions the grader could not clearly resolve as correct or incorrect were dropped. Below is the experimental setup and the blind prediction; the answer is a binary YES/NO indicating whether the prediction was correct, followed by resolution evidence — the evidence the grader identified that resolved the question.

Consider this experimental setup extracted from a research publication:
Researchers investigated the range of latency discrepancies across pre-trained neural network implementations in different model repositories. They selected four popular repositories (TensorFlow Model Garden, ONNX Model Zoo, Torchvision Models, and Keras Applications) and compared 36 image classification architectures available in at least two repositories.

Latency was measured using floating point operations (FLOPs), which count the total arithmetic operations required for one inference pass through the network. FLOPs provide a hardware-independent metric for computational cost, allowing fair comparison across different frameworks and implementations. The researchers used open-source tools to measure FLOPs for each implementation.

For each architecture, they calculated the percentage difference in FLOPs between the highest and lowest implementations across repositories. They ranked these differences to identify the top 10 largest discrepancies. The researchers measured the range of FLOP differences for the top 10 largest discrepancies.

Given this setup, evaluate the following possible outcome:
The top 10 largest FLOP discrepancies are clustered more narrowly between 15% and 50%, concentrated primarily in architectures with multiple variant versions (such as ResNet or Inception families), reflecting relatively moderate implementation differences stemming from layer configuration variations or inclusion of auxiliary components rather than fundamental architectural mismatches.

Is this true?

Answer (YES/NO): NO